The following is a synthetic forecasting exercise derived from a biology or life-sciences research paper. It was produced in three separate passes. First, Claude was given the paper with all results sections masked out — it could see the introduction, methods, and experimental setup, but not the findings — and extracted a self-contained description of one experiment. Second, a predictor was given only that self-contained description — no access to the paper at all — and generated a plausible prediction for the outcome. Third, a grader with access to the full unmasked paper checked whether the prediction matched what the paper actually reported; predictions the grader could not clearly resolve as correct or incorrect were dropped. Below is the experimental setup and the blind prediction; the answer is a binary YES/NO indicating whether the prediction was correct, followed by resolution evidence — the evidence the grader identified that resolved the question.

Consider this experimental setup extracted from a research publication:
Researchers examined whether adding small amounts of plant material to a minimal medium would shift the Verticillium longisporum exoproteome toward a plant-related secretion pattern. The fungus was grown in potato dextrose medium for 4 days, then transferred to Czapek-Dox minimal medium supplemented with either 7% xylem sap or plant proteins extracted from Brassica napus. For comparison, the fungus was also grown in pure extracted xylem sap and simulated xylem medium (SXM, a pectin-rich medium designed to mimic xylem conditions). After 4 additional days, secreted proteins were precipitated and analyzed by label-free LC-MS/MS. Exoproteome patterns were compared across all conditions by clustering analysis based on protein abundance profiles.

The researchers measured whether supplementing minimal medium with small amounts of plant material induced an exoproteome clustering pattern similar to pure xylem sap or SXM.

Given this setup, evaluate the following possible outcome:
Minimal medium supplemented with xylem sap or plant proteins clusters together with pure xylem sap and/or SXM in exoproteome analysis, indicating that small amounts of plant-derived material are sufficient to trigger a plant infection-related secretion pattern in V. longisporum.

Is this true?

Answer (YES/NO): NO